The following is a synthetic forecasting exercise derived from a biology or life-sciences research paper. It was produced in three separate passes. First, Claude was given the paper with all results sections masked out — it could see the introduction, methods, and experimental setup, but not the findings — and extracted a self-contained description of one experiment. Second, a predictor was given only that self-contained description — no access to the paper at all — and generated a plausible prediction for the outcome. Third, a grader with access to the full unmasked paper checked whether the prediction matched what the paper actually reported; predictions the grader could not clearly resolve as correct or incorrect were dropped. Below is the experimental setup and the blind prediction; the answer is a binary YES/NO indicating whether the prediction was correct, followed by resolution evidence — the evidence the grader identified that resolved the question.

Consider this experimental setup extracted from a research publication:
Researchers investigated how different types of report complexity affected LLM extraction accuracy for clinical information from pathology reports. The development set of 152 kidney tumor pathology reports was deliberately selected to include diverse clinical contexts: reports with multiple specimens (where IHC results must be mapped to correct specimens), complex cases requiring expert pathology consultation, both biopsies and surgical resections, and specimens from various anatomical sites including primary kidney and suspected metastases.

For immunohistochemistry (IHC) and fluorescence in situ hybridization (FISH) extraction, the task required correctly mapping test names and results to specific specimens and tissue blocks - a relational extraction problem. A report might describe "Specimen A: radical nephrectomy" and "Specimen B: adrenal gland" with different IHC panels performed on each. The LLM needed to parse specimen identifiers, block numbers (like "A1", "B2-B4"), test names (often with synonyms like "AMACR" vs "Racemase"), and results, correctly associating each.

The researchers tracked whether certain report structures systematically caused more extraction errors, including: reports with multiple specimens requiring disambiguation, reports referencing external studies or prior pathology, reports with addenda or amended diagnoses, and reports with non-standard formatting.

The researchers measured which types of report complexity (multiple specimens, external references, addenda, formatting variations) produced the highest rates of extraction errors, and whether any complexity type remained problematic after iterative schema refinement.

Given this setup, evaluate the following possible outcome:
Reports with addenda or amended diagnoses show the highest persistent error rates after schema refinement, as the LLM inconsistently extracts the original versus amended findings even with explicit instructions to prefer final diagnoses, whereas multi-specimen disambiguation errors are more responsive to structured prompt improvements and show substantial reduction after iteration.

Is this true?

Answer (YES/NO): NO